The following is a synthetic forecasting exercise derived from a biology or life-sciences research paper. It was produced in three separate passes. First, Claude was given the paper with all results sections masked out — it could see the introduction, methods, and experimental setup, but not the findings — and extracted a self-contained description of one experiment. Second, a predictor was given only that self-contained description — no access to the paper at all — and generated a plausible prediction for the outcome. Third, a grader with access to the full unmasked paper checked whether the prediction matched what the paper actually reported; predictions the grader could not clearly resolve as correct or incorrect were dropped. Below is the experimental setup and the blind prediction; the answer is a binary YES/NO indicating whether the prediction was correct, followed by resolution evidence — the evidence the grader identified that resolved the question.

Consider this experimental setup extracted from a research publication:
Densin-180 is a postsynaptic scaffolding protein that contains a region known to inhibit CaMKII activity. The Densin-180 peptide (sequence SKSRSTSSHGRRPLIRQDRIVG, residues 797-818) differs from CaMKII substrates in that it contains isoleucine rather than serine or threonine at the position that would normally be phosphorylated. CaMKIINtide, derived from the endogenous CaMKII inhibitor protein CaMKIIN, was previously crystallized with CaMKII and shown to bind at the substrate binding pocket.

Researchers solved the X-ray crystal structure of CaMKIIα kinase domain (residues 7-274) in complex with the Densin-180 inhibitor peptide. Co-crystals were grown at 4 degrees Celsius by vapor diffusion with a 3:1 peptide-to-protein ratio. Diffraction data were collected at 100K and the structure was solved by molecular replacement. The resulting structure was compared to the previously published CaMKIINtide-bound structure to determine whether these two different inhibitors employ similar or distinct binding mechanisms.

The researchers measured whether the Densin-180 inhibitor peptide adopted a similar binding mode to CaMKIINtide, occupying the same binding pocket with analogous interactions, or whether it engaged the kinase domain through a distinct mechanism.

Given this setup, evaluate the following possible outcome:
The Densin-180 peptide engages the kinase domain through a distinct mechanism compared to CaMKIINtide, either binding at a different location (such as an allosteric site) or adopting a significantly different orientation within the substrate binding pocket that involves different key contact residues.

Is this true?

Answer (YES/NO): NO